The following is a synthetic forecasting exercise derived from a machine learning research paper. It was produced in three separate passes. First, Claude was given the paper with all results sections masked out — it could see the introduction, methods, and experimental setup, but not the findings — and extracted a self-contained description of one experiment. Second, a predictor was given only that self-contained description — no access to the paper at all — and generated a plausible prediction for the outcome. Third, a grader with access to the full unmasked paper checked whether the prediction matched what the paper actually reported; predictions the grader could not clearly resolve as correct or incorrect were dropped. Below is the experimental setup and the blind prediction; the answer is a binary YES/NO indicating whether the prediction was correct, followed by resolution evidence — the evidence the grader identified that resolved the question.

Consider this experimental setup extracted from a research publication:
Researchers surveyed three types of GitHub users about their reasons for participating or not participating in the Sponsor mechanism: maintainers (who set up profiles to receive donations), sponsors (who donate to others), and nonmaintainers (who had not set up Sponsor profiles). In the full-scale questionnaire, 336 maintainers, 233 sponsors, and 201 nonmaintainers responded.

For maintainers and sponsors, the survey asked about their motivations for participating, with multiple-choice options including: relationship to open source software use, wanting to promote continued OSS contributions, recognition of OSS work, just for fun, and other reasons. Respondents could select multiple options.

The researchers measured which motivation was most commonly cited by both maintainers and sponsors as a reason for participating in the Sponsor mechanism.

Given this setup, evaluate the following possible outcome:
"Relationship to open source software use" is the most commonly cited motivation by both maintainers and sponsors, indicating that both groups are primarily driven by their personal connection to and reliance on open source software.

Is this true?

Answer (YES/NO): YES